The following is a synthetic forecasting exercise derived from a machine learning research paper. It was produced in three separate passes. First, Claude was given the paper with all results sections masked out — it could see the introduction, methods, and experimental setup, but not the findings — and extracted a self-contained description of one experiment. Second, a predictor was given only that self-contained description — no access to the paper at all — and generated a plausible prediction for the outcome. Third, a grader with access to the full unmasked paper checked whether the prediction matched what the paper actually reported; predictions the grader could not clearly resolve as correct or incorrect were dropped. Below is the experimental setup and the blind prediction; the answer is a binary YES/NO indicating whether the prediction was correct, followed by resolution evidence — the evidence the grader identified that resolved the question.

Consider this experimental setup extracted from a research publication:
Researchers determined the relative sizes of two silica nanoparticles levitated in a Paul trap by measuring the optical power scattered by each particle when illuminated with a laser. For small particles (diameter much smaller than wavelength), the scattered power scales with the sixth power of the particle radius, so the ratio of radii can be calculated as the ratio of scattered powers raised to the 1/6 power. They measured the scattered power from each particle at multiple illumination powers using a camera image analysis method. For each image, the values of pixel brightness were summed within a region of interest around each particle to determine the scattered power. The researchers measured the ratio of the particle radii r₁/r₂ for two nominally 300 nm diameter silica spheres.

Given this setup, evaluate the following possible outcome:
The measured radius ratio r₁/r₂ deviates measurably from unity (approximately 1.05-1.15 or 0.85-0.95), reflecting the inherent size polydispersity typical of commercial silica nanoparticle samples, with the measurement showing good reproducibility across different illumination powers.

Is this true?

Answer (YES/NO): NO